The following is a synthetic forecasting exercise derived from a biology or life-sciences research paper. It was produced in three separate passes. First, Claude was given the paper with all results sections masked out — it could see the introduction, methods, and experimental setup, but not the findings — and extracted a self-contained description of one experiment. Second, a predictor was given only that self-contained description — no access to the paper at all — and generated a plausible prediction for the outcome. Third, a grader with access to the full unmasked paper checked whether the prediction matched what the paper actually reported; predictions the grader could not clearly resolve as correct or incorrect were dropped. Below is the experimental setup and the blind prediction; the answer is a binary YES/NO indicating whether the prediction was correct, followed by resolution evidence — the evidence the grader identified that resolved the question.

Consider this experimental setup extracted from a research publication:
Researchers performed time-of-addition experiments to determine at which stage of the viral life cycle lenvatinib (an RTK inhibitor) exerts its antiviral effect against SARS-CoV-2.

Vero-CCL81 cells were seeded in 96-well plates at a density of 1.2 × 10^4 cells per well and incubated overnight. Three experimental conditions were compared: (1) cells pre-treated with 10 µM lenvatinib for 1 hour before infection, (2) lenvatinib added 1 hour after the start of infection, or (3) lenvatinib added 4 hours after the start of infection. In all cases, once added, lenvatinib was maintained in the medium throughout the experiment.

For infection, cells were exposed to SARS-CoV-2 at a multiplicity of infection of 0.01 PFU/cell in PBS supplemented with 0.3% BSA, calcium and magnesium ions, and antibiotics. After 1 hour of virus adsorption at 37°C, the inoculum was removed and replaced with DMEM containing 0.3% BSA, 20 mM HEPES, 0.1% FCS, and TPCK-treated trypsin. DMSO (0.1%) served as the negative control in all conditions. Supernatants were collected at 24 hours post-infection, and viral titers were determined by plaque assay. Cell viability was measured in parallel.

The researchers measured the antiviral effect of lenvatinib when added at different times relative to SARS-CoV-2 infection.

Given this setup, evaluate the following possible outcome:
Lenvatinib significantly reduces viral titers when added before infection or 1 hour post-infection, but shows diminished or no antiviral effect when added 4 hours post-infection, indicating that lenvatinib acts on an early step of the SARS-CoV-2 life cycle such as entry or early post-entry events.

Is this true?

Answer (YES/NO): NO